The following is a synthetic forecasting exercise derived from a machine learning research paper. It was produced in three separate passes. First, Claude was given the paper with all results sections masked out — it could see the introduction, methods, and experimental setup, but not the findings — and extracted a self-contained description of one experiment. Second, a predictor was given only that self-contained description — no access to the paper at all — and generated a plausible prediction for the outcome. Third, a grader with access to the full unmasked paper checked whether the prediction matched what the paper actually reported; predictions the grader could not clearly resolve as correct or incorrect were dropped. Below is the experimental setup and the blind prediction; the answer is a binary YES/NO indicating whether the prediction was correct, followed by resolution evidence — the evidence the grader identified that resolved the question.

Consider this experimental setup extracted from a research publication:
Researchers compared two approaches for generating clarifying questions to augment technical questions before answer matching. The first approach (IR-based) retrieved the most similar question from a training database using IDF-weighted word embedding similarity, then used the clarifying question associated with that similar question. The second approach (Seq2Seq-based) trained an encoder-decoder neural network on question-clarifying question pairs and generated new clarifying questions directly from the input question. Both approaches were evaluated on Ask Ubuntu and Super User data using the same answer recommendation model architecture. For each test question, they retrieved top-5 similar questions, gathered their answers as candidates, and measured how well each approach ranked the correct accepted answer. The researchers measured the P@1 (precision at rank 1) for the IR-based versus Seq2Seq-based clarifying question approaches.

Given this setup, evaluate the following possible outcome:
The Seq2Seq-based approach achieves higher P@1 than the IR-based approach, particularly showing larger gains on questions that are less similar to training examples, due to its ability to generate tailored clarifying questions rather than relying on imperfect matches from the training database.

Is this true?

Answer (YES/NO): NO